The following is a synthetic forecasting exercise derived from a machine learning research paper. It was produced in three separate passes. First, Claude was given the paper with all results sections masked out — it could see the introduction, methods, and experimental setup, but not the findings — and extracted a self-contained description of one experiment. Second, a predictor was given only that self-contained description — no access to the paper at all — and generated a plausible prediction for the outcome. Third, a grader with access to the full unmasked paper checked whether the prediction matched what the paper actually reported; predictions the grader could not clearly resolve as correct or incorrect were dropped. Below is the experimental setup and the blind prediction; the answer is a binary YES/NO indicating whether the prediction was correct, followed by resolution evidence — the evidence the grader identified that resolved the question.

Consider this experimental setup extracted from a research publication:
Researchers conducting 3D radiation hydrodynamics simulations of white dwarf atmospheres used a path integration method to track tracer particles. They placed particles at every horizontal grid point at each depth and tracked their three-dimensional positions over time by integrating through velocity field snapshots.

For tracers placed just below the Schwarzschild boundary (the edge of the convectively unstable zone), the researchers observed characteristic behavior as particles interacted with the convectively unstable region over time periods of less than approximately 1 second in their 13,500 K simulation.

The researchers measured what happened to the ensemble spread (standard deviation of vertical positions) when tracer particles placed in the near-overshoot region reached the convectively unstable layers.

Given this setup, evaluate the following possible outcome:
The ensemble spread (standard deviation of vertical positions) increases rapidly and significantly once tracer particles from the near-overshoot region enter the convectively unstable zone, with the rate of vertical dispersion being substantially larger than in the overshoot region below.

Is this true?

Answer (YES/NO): NO